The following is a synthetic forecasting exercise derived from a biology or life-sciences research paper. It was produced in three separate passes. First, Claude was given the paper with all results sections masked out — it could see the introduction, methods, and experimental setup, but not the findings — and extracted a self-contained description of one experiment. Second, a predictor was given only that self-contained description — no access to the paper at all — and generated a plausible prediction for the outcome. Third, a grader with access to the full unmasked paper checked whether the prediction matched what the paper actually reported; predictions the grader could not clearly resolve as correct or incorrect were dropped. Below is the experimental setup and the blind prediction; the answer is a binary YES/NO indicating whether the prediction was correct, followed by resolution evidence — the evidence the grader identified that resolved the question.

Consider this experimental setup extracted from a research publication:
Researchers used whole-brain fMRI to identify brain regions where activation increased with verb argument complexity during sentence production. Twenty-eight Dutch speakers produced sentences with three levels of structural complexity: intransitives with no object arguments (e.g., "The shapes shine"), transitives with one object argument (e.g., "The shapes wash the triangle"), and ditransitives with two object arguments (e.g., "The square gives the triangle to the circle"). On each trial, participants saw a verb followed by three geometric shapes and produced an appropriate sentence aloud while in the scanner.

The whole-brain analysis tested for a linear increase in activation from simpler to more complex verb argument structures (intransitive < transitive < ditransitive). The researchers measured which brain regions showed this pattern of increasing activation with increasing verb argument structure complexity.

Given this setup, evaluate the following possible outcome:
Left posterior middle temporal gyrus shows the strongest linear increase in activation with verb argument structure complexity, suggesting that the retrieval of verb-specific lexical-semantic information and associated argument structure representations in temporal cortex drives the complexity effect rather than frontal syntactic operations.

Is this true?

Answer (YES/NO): NO